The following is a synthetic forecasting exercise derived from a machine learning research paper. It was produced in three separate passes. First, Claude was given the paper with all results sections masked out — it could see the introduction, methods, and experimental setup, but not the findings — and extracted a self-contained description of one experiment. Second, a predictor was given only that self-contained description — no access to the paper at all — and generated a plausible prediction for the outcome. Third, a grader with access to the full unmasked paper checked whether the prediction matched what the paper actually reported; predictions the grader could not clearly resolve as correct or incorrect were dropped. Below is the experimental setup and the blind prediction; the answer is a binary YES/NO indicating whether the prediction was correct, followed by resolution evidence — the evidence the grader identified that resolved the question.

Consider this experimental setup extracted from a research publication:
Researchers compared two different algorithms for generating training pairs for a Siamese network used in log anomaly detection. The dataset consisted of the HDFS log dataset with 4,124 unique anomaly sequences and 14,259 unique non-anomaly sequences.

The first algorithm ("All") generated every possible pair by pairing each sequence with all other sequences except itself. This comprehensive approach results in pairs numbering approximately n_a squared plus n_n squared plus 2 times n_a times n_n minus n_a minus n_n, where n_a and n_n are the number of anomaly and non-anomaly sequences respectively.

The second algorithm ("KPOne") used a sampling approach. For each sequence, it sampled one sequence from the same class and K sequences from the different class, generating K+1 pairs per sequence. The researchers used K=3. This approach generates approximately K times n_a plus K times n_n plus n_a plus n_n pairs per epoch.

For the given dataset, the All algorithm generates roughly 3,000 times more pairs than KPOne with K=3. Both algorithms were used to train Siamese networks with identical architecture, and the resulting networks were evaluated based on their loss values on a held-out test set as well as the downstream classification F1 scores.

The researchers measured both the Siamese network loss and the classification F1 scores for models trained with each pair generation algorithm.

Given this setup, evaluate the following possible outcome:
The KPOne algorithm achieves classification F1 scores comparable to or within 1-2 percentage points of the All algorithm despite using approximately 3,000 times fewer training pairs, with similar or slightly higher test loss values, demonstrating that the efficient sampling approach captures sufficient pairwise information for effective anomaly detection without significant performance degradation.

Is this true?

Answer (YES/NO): YES